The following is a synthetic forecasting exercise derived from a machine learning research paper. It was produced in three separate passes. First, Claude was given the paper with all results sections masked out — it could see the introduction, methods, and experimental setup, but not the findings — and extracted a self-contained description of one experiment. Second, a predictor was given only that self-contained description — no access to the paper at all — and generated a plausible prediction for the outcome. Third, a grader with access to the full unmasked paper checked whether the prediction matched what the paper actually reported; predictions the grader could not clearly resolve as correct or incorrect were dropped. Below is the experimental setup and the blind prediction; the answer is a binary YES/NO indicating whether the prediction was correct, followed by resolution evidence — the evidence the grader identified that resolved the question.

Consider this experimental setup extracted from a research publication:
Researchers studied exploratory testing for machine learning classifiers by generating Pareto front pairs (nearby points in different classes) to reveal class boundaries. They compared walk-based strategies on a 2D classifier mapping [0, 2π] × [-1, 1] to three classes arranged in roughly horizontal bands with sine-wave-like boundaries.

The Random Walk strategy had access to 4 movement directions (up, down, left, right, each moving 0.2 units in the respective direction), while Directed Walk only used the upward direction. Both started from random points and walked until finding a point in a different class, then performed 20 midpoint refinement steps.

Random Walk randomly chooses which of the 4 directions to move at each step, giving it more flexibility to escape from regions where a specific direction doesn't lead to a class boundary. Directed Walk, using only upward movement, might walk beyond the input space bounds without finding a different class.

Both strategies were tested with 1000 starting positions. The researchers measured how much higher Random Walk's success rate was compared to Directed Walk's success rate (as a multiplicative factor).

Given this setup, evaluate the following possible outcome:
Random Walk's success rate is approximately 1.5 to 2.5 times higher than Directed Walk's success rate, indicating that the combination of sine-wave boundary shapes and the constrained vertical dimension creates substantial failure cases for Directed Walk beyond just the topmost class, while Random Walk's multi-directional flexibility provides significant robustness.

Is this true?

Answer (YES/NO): NO